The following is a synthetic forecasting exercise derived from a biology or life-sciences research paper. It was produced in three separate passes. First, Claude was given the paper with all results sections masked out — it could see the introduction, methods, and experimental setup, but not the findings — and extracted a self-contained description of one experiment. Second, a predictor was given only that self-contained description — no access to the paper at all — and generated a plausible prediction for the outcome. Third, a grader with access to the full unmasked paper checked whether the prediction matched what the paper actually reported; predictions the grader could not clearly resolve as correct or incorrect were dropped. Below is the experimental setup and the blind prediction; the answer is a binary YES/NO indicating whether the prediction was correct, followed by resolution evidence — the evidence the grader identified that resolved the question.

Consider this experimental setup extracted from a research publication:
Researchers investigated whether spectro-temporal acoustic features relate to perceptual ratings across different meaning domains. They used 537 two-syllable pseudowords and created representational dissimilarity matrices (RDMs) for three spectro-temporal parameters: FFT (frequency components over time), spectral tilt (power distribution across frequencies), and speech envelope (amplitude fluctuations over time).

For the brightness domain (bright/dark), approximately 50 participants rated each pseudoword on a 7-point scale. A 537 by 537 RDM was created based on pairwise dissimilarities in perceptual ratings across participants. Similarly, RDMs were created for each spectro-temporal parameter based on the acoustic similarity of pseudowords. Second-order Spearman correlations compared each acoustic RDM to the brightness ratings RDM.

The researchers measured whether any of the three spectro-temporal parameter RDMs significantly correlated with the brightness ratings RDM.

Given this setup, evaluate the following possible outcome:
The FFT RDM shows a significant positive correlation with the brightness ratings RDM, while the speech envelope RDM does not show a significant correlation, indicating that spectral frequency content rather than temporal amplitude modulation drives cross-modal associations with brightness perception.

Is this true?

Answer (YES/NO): NO